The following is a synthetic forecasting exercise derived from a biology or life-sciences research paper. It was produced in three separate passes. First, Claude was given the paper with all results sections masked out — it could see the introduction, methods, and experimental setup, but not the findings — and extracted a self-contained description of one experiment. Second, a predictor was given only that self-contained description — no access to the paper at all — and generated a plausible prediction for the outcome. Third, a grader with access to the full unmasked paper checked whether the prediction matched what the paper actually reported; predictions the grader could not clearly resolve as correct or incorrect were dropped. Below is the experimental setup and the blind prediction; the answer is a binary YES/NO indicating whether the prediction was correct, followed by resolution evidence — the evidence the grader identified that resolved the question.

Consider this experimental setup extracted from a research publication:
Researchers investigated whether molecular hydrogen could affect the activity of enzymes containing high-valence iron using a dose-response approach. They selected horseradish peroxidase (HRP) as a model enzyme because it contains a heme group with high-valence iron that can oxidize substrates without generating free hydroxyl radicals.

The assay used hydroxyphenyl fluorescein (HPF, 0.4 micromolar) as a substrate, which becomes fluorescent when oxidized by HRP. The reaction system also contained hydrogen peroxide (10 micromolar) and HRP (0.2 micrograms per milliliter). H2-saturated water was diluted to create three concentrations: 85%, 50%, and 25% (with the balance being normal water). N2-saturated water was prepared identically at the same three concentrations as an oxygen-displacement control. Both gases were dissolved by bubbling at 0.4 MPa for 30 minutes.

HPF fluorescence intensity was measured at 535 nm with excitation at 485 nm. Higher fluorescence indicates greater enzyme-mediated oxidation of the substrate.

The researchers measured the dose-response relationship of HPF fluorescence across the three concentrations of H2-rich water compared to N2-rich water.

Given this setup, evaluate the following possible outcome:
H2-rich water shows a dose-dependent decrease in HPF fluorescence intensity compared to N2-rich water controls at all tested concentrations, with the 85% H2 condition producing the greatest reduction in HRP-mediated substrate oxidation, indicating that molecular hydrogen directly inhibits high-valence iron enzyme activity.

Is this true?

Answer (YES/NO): NO